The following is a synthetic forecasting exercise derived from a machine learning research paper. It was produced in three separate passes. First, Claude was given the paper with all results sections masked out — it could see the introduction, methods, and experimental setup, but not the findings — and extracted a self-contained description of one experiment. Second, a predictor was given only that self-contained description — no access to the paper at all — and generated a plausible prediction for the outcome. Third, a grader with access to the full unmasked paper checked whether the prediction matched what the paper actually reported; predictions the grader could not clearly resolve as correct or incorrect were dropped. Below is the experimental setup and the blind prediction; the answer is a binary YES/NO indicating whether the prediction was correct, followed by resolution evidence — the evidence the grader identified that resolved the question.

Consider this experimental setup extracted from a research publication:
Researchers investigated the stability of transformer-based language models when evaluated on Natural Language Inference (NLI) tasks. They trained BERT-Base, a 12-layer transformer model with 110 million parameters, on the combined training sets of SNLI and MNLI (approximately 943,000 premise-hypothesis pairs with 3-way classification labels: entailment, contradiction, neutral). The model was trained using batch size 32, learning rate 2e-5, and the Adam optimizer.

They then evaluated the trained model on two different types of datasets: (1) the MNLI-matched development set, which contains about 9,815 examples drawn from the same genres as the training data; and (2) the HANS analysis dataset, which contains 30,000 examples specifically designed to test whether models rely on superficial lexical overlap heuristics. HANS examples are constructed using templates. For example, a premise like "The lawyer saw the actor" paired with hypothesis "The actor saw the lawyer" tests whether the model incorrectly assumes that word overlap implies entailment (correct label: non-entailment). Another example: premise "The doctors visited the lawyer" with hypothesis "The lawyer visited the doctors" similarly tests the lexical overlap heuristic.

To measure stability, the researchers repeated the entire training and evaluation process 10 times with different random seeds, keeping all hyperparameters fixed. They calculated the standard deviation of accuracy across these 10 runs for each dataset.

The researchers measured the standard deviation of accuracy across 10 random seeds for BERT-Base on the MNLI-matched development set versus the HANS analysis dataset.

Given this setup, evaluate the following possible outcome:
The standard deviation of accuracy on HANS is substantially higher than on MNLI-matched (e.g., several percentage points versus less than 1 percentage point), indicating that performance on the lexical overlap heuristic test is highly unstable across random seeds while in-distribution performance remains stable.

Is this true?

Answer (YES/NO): NO